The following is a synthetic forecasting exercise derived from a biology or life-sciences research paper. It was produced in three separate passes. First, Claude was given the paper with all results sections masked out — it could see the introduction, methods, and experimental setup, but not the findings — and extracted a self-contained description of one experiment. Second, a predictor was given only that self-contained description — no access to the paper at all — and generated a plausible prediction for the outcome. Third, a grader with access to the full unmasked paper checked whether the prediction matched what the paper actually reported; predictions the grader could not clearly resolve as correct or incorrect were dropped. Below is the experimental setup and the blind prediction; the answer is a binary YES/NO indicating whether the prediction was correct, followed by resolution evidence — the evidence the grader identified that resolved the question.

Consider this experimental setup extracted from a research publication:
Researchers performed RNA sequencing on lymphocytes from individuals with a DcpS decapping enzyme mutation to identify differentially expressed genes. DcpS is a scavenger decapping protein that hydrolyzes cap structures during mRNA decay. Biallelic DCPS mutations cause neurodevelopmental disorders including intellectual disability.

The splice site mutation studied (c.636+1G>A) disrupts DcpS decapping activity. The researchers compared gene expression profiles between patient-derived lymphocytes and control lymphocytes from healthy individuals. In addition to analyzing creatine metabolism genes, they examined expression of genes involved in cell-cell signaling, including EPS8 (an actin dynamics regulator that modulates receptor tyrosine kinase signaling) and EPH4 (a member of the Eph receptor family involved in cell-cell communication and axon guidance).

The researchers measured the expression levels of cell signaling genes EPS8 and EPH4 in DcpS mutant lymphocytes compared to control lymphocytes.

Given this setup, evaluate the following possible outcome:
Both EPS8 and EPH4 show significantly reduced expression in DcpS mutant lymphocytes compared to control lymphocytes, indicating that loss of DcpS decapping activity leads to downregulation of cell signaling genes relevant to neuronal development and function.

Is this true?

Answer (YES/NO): NO